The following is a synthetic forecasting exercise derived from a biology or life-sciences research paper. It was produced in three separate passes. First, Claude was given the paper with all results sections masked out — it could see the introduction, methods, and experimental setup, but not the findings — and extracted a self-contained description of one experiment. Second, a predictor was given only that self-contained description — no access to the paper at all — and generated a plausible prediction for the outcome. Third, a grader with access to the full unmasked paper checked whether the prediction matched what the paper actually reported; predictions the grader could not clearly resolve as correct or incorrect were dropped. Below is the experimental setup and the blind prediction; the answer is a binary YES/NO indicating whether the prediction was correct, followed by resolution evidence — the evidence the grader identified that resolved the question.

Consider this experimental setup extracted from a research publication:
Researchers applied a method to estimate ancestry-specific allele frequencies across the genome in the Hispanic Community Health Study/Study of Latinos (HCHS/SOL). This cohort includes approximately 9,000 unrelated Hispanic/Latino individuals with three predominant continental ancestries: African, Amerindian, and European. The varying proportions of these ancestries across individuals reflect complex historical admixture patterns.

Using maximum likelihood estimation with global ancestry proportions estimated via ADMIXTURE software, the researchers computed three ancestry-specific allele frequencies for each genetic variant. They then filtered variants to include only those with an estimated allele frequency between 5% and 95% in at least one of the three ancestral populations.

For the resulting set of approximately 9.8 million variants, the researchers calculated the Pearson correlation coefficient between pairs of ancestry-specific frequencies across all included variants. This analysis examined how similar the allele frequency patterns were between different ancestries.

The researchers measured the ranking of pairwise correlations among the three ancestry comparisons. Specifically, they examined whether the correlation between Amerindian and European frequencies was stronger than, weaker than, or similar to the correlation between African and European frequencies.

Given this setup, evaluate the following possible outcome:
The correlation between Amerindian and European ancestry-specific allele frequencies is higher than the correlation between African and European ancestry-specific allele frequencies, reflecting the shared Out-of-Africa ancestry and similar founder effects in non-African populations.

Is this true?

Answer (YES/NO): YES